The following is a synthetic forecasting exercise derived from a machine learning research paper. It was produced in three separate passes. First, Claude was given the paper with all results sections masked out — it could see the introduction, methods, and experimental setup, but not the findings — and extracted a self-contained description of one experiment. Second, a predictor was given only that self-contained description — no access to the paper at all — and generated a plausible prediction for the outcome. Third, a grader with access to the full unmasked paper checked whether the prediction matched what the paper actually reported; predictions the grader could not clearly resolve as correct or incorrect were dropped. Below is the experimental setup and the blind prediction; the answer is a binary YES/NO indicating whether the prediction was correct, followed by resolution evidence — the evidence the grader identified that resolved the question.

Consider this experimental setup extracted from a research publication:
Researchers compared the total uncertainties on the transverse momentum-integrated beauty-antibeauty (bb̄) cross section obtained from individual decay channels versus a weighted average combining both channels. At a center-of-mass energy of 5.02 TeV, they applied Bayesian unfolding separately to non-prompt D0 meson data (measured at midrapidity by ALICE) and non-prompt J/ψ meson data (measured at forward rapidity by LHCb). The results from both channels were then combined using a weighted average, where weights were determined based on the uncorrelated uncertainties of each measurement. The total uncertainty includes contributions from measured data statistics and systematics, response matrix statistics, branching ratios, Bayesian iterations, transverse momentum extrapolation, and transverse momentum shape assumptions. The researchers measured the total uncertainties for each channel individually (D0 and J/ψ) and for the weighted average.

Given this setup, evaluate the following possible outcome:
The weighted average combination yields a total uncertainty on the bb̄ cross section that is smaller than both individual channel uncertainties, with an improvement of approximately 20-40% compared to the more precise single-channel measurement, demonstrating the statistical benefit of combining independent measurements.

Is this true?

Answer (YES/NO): NO